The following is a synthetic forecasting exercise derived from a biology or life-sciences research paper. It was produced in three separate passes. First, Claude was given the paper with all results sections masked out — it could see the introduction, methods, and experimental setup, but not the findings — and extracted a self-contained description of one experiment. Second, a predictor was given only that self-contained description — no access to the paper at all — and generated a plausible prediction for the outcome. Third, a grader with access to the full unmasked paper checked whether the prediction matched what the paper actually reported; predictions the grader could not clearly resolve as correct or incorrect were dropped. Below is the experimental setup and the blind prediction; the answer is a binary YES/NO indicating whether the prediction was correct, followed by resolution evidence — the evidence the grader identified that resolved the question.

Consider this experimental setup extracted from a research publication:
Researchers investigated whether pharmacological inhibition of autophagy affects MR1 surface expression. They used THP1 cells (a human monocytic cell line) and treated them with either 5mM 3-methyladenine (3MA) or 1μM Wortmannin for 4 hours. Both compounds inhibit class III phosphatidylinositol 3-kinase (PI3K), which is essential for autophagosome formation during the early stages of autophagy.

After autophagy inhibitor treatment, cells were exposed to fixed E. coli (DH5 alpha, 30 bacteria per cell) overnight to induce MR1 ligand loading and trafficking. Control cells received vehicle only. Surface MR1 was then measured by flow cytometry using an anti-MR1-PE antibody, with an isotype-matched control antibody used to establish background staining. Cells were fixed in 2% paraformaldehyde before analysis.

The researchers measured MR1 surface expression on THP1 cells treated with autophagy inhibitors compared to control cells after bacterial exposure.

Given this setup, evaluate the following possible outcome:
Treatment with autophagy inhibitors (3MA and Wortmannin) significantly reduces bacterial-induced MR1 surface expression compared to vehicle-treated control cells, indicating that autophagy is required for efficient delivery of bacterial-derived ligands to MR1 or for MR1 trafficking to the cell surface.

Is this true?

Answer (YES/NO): NO